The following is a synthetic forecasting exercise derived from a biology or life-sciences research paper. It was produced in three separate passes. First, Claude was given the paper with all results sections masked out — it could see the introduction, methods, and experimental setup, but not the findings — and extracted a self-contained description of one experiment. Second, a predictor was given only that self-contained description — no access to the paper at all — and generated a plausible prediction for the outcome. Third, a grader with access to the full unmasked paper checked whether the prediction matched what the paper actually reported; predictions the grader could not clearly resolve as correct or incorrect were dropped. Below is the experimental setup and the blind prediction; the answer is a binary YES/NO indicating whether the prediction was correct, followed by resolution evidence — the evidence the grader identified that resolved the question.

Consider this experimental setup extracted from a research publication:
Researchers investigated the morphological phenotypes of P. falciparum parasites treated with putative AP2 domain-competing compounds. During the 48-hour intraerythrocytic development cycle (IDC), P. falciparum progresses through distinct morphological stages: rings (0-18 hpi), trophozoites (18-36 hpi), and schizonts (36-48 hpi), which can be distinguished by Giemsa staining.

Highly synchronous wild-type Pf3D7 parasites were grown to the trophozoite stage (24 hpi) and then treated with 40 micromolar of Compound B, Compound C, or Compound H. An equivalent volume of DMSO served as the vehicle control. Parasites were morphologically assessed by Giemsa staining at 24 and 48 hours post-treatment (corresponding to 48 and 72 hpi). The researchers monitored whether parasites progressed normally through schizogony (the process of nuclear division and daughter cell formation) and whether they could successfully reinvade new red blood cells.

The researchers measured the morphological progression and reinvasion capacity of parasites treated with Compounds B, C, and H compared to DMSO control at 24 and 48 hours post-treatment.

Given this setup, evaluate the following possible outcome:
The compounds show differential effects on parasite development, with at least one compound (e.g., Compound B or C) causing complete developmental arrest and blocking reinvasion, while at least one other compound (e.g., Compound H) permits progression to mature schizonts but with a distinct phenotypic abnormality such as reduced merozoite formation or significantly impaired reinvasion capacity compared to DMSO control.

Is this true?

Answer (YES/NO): YES